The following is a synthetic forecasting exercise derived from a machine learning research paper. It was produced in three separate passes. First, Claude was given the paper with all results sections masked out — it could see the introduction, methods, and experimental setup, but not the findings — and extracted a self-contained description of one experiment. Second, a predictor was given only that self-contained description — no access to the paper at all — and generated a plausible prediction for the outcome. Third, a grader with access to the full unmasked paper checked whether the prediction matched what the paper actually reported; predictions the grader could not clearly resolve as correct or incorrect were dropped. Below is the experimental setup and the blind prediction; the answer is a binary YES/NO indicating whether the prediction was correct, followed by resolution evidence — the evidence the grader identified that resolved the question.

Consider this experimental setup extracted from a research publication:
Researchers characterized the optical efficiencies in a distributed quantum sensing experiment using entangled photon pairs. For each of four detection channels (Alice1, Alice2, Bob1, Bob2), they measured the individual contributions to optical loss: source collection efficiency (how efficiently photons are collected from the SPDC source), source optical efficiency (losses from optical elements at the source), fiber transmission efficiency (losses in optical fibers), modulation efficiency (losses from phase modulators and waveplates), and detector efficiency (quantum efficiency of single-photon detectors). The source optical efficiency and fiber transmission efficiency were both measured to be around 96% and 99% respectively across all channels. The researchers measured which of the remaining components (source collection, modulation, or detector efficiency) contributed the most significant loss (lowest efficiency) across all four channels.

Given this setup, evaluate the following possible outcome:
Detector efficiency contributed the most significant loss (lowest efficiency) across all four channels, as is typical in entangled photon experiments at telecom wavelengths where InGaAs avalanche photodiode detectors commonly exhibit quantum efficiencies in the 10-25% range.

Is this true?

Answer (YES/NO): NO